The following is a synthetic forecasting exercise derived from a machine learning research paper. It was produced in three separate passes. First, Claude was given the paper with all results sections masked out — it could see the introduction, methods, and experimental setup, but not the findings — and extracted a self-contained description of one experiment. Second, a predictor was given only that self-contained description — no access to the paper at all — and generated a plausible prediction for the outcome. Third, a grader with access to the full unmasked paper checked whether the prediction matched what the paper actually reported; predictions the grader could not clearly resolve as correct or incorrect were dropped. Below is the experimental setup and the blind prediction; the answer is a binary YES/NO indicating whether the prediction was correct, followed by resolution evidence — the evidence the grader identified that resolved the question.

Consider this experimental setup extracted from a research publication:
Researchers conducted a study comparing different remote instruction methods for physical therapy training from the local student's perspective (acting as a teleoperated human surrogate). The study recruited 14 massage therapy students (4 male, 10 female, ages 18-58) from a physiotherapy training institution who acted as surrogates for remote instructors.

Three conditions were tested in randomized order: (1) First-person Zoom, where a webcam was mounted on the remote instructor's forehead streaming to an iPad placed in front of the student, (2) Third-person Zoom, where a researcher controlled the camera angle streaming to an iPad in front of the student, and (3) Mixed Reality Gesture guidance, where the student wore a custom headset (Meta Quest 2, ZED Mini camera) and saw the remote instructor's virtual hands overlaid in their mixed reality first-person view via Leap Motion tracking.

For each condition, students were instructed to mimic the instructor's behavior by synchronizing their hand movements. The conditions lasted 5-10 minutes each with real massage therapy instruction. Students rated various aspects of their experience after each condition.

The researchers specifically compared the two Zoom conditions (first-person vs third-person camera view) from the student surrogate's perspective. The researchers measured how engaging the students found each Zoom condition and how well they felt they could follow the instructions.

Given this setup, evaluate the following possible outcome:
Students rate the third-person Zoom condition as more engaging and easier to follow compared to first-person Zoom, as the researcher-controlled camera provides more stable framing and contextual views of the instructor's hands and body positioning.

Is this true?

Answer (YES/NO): NO